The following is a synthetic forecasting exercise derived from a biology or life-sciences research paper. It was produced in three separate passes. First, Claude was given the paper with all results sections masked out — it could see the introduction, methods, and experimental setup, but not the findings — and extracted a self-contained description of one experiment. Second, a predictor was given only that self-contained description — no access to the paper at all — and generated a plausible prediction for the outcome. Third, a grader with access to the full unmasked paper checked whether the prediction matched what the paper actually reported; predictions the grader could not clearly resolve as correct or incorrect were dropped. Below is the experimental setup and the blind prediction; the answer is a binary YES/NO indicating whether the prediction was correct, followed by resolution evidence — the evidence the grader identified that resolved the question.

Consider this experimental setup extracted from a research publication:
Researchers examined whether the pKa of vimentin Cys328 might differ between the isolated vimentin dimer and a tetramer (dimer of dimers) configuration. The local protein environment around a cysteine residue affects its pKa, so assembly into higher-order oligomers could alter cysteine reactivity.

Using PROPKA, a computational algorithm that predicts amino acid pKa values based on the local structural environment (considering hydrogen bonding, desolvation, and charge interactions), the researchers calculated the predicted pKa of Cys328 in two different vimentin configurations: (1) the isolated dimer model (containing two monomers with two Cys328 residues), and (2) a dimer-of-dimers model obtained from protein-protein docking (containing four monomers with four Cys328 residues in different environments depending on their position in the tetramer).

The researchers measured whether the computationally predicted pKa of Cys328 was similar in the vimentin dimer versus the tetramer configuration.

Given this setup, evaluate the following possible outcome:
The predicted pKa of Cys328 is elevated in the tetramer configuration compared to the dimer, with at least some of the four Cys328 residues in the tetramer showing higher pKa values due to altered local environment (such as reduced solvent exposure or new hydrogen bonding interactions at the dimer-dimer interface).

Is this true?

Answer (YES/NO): YES